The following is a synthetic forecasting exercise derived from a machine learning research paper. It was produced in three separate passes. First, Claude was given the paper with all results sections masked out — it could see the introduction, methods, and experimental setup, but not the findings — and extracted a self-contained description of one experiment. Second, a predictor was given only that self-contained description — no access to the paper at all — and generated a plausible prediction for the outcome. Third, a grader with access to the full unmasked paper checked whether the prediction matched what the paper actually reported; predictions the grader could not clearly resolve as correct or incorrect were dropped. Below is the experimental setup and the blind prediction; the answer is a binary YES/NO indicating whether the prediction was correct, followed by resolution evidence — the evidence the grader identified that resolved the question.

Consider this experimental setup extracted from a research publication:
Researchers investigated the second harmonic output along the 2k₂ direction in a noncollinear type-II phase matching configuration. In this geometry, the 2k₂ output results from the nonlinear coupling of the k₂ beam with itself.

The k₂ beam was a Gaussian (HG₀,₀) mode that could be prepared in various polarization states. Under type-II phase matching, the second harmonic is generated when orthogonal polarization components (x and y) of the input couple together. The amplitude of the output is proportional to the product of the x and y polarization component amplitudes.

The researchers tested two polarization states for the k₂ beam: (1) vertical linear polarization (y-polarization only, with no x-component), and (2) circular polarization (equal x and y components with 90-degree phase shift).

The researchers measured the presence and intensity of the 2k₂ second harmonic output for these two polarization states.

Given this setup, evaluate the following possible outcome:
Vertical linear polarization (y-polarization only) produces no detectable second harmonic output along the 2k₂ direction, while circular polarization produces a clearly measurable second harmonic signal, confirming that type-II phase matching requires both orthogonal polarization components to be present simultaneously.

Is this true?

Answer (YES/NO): YES